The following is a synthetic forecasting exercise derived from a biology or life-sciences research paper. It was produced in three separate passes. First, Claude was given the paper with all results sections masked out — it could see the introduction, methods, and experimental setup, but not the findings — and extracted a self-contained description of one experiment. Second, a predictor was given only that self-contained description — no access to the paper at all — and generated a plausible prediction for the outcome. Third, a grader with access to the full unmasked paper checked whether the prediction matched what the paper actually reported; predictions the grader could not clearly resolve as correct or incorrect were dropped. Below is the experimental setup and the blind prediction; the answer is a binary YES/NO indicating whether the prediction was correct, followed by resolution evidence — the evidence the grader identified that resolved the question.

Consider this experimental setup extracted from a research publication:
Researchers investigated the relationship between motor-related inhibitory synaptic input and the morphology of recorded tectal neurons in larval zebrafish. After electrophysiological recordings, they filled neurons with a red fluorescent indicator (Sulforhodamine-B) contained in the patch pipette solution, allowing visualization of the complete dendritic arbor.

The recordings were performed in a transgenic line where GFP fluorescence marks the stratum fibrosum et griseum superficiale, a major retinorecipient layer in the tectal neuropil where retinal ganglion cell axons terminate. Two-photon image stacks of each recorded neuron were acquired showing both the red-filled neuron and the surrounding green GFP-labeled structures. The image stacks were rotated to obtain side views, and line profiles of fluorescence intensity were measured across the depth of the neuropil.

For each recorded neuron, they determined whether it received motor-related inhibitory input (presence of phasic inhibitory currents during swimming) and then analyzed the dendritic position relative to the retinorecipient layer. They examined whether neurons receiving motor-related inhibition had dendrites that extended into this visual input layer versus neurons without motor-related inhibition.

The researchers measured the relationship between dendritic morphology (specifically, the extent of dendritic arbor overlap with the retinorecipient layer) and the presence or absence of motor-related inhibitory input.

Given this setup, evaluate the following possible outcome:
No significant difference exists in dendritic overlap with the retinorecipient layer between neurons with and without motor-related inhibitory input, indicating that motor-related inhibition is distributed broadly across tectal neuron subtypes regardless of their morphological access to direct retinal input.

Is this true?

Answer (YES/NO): YES